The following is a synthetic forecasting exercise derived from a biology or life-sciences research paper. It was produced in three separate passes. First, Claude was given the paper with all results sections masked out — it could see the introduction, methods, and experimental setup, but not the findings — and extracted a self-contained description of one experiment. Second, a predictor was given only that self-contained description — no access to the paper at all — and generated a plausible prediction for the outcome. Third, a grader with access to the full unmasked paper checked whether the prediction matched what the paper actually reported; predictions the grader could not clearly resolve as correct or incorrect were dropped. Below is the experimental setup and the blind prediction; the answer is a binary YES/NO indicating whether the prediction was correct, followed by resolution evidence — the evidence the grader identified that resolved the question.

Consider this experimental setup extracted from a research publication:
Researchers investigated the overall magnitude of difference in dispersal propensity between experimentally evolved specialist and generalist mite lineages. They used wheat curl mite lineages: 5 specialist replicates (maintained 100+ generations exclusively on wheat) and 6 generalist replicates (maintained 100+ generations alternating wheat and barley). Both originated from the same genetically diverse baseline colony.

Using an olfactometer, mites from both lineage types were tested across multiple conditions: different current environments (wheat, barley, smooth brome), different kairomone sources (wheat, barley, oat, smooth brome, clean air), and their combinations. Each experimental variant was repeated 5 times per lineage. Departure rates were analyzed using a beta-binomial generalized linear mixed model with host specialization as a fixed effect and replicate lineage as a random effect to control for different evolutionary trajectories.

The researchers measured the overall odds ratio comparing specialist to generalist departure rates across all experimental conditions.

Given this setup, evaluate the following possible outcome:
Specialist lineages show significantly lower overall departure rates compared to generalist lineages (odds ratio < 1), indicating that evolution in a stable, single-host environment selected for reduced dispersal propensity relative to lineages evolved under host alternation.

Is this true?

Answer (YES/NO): YES